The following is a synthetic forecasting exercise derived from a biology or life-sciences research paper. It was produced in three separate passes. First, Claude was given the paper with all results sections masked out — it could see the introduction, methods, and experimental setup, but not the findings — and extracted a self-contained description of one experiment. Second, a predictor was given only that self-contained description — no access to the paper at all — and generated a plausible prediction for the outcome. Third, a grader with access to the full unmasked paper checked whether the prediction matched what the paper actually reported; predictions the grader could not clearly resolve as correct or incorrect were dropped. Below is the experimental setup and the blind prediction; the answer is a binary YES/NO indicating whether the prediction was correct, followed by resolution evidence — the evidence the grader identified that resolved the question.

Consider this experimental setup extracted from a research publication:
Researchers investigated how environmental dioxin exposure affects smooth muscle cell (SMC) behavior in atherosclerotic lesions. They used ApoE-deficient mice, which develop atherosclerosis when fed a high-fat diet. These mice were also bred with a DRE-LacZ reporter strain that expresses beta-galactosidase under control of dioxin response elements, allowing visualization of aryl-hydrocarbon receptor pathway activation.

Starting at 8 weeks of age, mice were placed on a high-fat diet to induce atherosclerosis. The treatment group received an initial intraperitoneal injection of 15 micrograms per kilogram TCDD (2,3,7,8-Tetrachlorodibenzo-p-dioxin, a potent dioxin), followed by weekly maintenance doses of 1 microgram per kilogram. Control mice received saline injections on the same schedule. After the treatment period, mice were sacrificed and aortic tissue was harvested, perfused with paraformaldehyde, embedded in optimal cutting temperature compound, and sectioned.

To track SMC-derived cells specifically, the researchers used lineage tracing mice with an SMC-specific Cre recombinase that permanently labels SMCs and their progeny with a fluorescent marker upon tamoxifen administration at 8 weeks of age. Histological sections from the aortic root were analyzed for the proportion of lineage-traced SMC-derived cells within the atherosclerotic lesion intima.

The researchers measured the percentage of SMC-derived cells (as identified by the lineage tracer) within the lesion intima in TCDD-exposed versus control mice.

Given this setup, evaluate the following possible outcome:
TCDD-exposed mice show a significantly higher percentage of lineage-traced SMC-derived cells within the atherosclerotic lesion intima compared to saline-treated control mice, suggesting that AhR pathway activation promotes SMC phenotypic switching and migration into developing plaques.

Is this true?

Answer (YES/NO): YES